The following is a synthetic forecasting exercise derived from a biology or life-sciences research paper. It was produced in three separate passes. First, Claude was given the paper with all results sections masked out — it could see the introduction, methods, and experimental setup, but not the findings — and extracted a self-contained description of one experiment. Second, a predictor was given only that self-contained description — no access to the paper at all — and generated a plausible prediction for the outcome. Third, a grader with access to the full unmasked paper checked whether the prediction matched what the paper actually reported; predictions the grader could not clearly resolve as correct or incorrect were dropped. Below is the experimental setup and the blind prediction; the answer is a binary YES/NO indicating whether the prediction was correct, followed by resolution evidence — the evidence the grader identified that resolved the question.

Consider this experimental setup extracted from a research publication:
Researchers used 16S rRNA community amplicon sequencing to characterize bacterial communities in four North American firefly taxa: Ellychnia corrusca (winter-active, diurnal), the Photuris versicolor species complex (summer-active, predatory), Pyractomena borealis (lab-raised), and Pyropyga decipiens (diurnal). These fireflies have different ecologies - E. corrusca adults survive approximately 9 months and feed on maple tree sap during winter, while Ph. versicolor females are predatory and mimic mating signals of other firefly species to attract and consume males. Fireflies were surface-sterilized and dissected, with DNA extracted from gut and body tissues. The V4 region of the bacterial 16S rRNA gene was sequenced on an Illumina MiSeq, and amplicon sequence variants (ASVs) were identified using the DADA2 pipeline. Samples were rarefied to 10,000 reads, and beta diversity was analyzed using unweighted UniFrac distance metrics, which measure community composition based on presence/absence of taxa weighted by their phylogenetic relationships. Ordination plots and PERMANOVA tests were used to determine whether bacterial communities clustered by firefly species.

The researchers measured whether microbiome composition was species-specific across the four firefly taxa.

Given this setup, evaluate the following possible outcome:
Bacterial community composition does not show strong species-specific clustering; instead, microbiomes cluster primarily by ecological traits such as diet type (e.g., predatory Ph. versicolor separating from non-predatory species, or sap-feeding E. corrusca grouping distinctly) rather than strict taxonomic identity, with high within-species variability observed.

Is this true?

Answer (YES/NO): NO